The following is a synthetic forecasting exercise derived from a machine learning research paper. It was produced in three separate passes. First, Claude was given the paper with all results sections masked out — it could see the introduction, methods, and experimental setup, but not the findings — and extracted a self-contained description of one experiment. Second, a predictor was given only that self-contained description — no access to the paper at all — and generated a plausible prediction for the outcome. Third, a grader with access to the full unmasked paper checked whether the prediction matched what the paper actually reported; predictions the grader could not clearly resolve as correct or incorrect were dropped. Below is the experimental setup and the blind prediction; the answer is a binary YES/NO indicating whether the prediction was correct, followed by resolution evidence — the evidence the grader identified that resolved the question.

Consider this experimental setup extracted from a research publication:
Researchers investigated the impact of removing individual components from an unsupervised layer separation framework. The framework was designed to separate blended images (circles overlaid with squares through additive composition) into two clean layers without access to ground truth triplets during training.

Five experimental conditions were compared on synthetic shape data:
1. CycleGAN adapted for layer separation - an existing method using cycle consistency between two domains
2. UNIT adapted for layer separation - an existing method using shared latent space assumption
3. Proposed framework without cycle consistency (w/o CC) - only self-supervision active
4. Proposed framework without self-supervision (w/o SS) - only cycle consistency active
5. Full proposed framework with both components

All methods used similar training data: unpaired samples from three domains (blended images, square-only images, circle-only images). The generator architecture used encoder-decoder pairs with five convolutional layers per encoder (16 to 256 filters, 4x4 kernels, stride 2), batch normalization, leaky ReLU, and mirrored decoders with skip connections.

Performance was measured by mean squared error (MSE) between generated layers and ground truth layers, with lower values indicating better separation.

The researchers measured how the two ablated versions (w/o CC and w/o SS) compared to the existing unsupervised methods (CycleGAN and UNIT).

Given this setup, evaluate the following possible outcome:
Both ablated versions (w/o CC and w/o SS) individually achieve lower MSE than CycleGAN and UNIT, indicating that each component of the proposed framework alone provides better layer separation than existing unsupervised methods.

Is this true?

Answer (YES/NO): NO